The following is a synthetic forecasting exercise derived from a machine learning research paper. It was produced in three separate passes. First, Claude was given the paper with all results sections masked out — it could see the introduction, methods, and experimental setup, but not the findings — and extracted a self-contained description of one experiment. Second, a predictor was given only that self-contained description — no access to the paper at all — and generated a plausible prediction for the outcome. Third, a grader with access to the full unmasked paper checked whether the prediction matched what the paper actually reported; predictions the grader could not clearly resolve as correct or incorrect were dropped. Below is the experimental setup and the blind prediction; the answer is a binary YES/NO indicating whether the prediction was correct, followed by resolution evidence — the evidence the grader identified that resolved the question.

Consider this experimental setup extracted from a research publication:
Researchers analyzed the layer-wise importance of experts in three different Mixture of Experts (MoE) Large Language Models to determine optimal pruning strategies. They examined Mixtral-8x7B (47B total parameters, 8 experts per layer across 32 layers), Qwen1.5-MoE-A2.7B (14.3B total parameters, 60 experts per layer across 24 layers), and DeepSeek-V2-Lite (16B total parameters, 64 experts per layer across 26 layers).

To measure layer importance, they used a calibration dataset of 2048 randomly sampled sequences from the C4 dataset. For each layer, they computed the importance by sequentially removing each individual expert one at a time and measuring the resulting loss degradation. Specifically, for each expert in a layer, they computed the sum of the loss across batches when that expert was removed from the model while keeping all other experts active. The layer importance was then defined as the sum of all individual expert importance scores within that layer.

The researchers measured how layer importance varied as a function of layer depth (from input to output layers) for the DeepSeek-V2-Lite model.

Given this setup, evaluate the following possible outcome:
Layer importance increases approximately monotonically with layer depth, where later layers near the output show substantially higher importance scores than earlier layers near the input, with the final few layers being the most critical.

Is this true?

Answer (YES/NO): YES